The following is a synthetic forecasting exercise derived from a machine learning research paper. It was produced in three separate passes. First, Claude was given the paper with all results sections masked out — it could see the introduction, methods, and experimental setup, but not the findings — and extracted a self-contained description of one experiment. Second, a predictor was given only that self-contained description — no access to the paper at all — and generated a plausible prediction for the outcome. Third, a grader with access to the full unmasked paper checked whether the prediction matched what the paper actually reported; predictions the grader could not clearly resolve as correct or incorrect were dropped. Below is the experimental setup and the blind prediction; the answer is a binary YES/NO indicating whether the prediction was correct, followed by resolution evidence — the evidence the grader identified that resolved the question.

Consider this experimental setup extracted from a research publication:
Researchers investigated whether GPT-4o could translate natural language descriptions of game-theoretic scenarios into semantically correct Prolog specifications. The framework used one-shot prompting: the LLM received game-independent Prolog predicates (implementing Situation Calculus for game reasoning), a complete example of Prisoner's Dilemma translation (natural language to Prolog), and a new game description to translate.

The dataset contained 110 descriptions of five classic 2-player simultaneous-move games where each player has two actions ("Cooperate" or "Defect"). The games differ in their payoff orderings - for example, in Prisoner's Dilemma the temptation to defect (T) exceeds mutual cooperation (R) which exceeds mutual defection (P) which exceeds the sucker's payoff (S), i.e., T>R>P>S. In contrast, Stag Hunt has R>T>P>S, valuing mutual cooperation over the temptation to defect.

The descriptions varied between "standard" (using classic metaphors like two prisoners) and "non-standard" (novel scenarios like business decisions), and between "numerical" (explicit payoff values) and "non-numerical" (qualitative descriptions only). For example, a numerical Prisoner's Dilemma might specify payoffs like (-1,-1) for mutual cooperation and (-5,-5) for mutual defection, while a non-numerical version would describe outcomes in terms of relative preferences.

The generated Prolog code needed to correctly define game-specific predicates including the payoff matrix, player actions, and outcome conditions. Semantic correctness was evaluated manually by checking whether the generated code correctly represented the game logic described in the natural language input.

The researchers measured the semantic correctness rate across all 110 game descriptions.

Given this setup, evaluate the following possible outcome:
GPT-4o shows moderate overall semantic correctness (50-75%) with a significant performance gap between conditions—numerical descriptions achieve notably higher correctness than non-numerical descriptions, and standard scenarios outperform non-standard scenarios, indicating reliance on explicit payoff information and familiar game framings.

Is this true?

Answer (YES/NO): NO